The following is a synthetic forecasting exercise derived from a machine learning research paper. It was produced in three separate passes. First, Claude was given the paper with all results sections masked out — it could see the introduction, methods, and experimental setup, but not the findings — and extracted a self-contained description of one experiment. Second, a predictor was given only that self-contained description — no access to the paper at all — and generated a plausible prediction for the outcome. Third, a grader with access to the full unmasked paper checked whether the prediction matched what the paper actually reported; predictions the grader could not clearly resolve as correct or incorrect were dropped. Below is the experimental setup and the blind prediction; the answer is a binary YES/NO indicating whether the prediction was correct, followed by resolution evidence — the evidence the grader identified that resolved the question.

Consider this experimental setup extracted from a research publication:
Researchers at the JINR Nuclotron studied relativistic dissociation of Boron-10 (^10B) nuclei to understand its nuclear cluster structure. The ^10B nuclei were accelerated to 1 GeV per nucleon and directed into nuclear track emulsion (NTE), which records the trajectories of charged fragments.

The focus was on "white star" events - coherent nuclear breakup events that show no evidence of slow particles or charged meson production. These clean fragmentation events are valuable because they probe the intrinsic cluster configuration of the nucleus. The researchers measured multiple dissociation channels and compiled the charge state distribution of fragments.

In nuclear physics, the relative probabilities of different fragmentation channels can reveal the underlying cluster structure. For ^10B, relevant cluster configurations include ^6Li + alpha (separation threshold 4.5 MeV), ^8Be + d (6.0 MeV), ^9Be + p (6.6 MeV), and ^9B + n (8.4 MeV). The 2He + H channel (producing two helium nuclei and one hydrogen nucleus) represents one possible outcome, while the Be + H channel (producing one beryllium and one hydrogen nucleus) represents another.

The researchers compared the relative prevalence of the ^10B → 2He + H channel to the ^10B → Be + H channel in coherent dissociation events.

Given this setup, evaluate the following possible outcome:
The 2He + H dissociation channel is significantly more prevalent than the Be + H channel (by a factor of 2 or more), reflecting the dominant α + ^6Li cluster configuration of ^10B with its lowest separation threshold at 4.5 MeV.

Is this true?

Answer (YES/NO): YES